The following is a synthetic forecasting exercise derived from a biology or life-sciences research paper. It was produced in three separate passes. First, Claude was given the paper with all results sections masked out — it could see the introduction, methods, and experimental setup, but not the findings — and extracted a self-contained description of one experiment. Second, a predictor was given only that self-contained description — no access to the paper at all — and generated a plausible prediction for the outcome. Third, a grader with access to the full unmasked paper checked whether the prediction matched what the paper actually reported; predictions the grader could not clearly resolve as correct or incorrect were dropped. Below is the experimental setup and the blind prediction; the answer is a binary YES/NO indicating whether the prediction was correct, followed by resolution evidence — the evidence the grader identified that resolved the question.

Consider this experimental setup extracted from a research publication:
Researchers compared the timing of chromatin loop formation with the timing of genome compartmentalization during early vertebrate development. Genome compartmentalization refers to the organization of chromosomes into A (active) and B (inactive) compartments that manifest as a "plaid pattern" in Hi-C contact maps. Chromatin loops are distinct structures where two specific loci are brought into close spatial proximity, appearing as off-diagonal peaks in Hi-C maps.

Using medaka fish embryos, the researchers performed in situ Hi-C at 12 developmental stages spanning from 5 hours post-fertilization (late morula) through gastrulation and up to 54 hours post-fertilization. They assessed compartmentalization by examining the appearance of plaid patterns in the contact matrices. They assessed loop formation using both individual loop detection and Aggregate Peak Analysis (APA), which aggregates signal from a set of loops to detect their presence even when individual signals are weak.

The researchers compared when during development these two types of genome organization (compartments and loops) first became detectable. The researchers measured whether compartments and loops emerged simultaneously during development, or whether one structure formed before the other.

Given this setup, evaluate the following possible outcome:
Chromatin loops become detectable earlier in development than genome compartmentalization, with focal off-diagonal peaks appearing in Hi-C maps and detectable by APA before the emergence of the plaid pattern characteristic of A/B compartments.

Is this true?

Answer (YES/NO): NO